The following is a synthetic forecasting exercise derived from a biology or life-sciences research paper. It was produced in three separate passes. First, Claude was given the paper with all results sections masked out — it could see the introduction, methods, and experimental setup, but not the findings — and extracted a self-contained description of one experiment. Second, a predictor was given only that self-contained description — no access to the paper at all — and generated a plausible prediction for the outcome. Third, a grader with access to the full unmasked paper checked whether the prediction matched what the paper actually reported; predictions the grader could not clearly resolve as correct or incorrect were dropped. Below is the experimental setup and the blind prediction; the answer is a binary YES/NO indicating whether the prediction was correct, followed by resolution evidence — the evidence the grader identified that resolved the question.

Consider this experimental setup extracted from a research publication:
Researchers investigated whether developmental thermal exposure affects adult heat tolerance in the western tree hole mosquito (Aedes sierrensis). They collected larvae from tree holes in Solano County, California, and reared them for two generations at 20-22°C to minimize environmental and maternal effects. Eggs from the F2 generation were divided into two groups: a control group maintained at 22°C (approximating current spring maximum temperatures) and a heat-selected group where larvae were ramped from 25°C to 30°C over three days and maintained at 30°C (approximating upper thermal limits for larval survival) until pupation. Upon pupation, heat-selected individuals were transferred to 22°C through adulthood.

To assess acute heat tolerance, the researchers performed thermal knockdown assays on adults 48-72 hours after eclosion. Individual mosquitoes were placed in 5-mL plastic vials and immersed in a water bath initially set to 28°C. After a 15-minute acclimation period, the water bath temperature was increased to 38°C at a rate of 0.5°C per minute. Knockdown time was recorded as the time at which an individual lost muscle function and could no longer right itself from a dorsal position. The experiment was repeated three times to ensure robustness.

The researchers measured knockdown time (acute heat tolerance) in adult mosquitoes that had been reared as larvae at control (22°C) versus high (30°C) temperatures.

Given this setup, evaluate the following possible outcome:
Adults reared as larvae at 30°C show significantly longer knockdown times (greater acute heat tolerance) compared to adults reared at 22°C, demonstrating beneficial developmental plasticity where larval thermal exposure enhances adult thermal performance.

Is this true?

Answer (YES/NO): NO